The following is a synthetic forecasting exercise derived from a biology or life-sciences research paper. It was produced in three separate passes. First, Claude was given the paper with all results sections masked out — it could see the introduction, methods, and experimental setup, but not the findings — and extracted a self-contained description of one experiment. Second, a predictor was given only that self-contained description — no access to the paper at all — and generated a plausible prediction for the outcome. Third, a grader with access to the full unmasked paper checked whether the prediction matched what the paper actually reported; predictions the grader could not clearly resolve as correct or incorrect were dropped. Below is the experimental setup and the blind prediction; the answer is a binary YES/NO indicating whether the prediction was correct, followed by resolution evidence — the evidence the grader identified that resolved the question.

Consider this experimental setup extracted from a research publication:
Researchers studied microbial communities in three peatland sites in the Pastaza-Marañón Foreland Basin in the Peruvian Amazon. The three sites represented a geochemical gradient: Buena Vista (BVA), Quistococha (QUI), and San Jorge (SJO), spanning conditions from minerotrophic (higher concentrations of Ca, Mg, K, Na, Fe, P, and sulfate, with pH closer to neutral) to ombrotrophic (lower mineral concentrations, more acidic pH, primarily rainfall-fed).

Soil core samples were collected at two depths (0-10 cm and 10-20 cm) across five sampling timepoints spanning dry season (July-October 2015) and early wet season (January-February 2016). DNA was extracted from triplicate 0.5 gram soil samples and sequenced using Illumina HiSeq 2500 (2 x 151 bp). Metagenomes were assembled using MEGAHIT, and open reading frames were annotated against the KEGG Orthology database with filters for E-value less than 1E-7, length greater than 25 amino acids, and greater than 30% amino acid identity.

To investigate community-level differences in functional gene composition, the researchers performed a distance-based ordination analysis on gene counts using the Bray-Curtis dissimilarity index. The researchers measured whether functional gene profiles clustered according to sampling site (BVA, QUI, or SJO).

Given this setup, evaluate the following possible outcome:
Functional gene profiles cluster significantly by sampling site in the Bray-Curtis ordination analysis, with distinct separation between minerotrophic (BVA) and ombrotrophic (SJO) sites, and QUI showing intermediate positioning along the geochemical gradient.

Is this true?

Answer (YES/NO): NO